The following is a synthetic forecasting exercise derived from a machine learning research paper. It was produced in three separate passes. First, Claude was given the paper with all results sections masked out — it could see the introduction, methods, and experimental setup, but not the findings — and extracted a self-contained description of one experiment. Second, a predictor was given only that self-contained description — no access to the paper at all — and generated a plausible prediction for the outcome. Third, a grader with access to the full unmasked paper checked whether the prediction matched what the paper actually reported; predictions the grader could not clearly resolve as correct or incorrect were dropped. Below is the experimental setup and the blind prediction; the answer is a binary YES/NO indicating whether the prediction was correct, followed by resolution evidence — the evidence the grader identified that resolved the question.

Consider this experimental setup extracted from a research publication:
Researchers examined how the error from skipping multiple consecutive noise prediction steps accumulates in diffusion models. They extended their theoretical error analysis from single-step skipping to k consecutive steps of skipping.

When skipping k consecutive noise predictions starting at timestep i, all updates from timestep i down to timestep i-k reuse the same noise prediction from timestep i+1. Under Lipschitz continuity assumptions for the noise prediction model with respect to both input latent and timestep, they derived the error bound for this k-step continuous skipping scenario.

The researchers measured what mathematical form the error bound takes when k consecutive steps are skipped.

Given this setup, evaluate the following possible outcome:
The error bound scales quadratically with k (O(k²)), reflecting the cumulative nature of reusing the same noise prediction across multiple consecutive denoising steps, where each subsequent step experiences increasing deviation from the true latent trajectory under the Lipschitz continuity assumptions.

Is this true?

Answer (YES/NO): NO